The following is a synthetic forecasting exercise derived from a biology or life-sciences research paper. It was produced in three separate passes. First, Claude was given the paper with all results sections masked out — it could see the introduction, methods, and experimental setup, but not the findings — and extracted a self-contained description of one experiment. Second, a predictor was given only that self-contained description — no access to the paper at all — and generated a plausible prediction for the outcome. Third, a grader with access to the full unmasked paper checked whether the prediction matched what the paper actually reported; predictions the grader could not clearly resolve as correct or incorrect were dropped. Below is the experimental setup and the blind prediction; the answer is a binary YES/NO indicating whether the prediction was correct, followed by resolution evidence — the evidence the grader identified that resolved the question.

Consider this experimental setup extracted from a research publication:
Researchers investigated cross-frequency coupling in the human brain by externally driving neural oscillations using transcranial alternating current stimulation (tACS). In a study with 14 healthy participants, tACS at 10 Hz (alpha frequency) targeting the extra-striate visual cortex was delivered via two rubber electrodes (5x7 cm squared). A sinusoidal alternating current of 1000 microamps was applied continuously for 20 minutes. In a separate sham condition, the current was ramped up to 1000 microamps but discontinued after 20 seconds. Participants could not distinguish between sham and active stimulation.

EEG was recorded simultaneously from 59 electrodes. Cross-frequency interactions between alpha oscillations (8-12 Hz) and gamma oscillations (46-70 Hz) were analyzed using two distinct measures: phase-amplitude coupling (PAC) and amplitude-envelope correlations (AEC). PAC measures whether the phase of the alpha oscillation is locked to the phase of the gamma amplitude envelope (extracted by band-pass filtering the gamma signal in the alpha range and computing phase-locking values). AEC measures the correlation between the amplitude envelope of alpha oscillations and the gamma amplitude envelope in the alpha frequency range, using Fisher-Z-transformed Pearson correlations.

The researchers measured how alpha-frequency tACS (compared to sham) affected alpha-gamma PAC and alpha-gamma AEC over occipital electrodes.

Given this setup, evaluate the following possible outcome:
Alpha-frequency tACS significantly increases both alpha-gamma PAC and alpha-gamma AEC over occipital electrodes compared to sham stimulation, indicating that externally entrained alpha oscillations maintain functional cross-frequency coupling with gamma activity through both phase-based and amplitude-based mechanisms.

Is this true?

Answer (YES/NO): NO